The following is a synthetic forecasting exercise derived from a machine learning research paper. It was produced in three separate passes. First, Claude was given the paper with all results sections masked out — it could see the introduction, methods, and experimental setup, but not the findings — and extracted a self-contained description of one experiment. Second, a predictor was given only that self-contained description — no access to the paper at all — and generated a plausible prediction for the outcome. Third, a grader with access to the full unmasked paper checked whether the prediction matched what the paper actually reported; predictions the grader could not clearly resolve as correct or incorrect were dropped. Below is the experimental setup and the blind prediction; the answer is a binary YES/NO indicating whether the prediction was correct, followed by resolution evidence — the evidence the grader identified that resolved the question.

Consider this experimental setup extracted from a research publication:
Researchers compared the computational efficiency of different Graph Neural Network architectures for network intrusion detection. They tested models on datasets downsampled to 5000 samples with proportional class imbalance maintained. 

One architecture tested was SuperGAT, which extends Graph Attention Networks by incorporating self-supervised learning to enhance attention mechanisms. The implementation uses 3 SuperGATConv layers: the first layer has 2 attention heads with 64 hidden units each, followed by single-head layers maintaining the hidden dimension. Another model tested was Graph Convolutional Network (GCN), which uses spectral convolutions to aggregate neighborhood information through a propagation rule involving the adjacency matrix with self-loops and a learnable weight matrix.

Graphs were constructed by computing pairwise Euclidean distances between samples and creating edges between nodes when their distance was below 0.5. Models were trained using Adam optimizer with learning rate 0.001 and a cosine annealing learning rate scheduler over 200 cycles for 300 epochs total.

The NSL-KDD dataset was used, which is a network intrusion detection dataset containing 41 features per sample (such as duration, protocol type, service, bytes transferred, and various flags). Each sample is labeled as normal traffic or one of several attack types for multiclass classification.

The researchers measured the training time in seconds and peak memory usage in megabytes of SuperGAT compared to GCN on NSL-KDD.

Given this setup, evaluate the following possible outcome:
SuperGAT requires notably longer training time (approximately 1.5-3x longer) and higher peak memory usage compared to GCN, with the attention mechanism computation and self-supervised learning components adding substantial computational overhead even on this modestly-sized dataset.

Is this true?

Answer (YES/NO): NO